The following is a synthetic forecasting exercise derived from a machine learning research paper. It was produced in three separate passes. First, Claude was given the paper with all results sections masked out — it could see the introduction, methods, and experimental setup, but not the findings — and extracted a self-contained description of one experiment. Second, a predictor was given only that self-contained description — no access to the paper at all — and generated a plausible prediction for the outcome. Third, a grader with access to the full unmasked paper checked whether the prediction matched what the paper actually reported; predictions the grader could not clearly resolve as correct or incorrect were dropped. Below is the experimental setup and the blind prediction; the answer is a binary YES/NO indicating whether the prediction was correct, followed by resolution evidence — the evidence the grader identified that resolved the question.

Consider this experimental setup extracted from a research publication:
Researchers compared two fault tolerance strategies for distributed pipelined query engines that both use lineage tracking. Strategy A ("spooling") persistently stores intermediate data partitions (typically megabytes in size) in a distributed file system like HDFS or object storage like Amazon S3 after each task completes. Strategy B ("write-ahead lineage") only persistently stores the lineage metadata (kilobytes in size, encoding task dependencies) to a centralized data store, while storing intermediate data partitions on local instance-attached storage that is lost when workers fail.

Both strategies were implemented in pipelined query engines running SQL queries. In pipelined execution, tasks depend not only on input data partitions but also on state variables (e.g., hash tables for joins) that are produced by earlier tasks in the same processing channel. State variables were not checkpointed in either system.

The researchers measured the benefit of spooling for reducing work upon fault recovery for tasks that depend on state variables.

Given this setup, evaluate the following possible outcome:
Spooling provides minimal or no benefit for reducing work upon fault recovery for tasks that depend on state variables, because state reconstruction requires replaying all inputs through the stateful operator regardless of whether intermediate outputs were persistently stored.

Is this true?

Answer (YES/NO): YES